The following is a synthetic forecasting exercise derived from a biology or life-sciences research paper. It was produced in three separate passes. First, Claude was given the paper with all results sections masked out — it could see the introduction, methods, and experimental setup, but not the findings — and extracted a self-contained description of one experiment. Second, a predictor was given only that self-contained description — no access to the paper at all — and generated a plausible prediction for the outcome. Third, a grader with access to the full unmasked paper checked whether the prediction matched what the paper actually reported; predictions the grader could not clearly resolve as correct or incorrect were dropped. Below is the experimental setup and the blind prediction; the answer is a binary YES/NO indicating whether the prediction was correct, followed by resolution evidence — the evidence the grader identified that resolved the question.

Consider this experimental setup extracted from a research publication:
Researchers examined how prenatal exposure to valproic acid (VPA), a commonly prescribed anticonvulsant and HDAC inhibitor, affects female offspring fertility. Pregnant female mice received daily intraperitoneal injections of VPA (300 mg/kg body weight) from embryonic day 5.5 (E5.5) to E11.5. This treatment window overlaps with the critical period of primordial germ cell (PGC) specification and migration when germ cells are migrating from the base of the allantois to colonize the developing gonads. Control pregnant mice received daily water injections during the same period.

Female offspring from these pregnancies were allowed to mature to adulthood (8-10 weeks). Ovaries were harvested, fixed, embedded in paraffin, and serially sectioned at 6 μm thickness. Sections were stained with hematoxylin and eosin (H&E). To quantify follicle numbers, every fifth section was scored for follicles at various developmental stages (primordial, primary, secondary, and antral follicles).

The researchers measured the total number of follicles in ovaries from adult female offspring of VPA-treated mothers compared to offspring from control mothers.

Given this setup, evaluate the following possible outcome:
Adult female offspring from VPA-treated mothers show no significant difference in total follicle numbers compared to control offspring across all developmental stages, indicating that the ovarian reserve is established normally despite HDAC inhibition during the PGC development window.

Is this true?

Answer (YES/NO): YES